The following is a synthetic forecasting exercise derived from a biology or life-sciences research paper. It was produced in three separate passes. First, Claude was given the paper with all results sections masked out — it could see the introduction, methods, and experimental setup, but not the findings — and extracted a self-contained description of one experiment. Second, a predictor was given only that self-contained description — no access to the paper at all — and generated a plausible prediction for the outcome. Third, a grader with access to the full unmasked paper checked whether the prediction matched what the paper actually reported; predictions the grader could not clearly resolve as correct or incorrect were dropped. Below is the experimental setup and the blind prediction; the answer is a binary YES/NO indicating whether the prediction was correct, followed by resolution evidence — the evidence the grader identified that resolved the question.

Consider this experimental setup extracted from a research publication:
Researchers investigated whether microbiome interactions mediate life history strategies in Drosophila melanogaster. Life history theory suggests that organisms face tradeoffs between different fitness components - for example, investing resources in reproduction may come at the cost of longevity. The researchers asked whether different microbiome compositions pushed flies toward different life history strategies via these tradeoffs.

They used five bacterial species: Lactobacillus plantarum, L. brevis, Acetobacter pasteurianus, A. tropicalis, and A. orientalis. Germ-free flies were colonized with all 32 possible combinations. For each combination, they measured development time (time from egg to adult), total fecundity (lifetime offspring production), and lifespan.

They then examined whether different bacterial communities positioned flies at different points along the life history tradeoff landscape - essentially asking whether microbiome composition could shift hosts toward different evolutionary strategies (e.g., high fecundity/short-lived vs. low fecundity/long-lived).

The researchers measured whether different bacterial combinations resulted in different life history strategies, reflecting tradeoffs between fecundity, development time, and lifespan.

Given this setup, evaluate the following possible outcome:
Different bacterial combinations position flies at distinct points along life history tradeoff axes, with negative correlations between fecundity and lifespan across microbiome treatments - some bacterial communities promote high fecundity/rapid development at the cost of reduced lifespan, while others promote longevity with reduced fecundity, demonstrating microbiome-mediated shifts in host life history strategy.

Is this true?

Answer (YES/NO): YES